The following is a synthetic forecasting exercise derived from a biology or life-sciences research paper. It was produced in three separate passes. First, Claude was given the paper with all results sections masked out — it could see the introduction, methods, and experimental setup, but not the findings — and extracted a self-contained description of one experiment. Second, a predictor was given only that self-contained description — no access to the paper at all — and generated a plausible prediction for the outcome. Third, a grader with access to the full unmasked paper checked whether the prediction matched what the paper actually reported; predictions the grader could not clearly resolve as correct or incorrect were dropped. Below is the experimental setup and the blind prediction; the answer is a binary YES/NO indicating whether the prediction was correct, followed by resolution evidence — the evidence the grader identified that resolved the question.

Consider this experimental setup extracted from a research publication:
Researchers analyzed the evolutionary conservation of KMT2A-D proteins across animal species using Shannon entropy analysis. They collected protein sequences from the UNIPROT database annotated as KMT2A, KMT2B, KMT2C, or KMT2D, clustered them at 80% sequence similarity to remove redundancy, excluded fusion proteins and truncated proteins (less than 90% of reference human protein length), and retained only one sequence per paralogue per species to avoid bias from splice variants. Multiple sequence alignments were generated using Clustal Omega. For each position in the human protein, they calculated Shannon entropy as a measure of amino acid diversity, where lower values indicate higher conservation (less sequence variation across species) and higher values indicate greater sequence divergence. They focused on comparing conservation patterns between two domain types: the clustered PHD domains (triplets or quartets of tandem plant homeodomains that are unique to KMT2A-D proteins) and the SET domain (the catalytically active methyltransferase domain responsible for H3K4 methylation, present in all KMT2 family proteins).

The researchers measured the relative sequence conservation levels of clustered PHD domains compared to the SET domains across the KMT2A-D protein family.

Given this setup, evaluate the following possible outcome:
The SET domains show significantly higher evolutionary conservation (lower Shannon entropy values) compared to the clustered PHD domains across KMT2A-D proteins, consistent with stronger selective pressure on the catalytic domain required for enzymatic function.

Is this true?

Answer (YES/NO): NO